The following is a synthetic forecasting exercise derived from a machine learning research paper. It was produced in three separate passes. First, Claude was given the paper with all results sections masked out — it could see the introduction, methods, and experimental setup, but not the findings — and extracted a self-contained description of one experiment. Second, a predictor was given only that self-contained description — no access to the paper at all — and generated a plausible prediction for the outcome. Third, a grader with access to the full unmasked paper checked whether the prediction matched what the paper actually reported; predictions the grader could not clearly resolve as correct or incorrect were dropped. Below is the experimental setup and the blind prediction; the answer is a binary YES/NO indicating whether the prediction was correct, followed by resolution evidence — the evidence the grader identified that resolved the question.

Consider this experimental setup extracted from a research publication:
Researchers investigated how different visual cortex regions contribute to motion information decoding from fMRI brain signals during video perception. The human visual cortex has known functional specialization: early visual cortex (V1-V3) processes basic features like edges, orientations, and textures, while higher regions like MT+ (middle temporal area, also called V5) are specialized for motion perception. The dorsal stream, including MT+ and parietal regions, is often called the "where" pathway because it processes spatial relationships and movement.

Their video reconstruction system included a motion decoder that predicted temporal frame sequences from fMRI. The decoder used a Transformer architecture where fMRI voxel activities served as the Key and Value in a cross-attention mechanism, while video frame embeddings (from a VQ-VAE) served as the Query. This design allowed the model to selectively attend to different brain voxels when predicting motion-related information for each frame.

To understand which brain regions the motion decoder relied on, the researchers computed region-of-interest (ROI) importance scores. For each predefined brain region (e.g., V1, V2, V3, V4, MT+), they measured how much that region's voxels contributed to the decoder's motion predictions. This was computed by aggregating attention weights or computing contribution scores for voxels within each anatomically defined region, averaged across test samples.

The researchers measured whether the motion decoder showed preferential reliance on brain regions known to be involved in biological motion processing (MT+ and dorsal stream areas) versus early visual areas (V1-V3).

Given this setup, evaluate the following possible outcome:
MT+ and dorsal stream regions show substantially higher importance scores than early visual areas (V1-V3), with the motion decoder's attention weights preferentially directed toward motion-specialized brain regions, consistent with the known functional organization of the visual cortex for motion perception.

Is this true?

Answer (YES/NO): NO